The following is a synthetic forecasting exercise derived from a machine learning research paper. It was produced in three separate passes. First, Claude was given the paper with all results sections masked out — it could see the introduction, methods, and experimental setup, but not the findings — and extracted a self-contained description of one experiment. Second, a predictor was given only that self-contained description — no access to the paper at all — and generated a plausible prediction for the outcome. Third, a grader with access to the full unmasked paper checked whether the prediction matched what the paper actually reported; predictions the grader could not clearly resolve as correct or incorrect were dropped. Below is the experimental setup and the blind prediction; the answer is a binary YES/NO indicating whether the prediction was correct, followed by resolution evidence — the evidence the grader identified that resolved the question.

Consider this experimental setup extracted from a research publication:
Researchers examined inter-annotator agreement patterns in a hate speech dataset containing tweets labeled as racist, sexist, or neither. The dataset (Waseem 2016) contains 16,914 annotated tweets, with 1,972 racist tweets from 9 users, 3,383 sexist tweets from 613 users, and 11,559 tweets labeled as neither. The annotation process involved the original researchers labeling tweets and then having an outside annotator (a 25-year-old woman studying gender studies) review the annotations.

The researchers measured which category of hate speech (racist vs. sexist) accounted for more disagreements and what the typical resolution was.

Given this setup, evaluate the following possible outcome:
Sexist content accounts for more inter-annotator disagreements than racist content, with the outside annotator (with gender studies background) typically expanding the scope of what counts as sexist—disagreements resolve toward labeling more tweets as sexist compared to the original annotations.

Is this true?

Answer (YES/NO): NO